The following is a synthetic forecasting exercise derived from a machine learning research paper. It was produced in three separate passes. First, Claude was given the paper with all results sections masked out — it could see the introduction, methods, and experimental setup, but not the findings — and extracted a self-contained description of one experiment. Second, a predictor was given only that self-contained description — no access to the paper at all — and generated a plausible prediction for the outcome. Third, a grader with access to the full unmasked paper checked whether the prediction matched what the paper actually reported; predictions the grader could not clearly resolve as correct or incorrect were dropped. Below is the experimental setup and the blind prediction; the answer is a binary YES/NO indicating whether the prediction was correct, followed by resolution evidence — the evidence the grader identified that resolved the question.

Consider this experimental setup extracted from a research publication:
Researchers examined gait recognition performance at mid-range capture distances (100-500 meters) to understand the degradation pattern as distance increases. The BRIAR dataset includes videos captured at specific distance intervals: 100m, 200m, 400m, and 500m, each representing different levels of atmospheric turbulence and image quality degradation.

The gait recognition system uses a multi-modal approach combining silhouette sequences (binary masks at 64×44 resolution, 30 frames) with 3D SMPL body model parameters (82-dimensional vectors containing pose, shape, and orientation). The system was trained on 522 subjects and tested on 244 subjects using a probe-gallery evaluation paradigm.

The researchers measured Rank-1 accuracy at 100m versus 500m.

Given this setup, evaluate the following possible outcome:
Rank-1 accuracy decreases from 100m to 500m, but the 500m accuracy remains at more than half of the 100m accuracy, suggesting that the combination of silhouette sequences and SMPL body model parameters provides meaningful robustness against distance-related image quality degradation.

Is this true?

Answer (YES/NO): NO